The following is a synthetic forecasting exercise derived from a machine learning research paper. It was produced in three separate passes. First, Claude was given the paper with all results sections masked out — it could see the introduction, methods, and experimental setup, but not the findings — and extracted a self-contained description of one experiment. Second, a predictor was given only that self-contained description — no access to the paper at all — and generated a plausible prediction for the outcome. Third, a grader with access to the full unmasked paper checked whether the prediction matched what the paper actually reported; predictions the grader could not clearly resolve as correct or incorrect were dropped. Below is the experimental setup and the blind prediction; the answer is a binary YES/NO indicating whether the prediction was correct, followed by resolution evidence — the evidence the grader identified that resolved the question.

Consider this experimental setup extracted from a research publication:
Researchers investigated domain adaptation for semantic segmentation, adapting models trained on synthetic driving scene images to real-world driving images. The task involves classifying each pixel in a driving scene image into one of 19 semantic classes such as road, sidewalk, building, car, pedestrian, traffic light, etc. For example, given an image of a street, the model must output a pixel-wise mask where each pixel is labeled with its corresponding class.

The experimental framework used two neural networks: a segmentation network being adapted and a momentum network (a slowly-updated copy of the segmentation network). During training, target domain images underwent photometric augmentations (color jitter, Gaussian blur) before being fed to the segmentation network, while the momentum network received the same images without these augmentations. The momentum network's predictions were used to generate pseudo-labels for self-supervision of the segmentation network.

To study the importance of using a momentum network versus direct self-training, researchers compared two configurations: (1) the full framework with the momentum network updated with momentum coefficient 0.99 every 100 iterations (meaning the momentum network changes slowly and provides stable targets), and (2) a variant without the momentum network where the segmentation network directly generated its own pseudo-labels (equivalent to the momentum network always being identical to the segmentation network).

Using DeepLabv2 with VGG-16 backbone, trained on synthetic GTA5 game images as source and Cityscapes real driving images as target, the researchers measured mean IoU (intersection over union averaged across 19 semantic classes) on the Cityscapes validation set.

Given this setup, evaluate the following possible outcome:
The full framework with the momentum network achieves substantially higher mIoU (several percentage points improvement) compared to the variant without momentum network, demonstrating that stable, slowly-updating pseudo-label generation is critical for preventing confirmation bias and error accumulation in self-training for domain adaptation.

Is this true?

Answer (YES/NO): YES